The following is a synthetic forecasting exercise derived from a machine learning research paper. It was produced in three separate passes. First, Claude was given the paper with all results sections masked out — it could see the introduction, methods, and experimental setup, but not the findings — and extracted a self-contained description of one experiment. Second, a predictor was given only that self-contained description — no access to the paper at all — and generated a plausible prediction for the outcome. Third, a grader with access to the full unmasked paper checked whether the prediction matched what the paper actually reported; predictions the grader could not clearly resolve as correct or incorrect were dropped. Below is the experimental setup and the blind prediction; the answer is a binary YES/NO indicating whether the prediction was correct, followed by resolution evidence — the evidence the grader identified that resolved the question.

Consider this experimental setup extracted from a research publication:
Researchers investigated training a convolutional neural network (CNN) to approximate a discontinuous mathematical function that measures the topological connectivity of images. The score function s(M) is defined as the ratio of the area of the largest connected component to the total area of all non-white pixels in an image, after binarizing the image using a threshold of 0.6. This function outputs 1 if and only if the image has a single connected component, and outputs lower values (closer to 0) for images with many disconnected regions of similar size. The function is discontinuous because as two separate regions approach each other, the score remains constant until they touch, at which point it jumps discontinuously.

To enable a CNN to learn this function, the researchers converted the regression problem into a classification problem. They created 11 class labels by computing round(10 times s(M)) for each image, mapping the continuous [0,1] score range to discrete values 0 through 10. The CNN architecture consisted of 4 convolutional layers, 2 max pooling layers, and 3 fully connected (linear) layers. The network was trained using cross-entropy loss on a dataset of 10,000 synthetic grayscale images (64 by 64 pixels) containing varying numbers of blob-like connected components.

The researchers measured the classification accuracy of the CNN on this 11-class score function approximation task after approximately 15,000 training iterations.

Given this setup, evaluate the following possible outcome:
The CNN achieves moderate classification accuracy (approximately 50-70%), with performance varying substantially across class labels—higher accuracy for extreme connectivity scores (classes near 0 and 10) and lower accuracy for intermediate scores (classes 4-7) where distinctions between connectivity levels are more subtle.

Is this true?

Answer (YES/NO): NO